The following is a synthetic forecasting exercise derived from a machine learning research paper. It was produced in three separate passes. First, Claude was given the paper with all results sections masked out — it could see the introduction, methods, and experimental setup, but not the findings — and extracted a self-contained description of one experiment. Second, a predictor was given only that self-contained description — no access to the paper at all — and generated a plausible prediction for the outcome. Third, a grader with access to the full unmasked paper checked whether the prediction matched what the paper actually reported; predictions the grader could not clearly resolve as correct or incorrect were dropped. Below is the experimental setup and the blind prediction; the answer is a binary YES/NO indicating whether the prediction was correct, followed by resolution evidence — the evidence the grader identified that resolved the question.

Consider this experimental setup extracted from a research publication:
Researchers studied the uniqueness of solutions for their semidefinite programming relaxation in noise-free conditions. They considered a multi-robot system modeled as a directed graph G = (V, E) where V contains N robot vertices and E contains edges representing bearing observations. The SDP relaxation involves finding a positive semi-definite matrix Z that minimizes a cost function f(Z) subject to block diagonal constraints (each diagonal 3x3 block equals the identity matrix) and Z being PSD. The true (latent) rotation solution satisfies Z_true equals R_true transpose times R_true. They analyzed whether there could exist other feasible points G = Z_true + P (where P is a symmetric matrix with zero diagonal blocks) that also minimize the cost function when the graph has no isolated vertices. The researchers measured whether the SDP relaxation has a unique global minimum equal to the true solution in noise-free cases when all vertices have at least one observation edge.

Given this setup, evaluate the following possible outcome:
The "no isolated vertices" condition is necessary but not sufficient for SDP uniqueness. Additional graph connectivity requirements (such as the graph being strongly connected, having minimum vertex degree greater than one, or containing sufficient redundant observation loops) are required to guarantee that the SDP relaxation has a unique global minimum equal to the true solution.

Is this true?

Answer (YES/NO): NO